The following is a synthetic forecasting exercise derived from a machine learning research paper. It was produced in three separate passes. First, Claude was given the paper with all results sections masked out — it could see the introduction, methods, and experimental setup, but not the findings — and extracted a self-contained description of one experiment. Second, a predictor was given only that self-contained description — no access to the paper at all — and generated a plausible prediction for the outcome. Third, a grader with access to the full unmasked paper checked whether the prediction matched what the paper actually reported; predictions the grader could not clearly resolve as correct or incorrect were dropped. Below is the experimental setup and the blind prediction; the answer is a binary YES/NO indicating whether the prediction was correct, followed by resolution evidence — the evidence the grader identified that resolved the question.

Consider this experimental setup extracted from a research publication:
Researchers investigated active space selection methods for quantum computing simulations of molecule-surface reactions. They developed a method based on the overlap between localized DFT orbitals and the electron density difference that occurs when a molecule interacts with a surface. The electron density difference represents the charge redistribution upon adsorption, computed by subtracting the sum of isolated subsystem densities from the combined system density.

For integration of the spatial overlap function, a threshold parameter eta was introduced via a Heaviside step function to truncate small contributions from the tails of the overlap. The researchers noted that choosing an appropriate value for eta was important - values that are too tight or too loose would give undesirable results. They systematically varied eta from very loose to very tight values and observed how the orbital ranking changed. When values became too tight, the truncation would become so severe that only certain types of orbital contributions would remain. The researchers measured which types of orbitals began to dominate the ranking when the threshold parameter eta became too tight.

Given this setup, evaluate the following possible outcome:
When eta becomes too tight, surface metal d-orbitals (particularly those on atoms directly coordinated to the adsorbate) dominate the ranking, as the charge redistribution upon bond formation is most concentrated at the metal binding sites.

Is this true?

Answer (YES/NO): NO